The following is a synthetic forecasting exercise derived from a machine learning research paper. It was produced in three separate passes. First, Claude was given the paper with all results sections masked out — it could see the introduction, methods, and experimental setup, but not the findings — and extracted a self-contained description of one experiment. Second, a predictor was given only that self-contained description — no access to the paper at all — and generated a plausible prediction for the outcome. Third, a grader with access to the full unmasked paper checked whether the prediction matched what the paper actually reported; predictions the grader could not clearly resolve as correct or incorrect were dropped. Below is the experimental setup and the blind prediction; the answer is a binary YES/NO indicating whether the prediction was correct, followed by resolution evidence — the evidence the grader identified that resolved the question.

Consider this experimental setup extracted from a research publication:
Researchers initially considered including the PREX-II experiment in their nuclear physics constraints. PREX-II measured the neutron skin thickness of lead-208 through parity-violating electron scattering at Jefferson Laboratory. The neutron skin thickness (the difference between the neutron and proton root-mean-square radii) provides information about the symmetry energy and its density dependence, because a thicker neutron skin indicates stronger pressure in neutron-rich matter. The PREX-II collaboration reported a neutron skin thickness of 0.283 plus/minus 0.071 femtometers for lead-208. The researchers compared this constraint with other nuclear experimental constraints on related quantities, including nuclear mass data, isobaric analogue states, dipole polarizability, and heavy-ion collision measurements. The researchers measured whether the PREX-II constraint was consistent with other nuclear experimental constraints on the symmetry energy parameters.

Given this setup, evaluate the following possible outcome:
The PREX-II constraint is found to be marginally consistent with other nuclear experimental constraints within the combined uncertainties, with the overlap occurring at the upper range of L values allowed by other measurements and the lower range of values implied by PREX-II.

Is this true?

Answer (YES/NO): NO